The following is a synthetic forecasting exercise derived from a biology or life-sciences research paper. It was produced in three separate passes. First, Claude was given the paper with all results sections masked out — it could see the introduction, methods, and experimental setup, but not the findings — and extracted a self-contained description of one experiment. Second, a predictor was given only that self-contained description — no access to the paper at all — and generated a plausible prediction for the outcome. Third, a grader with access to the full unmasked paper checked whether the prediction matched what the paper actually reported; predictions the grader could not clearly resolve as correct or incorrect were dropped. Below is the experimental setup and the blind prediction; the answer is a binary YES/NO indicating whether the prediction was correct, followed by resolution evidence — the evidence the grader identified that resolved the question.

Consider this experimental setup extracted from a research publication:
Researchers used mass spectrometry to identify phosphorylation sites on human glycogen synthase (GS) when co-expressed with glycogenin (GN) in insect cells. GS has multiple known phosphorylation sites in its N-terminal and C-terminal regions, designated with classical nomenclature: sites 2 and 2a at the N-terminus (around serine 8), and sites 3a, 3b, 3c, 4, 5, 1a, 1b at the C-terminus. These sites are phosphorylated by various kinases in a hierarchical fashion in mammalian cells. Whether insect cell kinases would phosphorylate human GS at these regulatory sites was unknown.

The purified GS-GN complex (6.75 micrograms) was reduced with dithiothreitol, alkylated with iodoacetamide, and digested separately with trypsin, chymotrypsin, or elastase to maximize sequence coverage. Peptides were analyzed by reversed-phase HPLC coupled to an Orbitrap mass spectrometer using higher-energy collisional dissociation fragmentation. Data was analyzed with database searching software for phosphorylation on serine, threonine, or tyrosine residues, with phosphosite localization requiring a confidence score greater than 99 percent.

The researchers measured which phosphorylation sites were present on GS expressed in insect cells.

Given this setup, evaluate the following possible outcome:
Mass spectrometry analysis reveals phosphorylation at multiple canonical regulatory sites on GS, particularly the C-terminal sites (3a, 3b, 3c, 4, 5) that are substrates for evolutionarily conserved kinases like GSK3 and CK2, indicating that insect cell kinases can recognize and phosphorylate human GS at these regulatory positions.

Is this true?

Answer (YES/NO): YES